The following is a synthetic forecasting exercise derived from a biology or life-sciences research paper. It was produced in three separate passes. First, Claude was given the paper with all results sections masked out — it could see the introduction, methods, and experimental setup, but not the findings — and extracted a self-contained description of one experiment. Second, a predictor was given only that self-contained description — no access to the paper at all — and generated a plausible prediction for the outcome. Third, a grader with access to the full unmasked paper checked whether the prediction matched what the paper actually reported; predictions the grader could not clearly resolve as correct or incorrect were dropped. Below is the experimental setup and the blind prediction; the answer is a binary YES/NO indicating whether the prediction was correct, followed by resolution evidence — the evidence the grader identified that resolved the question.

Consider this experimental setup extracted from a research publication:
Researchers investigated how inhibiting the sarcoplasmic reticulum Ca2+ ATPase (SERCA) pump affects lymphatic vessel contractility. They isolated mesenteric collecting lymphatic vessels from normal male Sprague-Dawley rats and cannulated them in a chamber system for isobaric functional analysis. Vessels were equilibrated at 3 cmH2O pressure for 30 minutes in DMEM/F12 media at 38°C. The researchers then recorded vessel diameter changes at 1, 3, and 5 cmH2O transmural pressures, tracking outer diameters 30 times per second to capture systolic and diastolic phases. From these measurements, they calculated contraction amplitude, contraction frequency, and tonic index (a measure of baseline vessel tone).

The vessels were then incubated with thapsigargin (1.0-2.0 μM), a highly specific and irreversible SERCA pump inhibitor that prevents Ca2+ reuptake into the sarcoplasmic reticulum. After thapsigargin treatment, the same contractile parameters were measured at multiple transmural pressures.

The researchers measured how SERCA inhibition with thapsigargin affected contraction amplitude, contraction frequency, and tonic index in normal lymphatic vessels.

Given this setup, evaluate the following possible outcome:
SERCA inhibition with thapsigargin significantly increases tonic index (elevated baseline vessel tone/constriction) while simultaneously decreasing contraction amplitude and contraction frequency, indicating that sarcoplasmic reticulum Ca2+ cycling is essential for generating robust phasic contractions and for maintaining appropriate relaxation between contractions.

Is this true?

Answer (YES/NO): NO